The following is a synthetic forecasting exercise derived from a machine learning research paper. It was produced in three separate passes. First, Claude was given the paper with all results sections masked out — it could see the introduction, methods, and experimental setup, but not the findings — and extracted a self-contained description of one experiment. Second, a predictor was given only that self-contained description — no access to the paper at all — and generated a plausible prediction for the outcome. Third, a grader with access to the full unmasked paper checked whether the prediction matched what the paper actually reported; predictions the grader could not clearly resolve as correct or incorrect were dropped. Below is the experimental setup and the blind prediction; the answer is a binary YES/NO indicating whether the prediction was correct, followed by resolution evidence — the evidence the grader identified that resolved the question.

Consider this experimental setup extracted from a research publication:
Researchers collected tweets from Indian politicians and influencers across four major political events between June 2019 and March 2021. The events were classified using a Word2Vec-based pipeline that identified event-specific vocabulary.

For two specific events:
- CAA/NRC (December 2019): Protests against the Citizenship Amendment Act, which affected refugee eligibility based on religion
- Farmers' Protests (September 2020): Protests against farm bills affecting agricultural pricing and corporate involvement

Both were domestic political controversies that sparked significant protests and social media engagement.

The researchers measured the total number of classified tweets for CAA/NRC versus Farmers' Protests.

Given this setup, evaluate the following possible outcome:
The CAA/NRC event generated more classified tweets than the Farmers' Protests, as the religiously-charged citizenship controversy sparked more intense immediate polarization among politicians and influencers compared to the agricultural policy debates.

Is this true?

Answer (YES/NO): YES